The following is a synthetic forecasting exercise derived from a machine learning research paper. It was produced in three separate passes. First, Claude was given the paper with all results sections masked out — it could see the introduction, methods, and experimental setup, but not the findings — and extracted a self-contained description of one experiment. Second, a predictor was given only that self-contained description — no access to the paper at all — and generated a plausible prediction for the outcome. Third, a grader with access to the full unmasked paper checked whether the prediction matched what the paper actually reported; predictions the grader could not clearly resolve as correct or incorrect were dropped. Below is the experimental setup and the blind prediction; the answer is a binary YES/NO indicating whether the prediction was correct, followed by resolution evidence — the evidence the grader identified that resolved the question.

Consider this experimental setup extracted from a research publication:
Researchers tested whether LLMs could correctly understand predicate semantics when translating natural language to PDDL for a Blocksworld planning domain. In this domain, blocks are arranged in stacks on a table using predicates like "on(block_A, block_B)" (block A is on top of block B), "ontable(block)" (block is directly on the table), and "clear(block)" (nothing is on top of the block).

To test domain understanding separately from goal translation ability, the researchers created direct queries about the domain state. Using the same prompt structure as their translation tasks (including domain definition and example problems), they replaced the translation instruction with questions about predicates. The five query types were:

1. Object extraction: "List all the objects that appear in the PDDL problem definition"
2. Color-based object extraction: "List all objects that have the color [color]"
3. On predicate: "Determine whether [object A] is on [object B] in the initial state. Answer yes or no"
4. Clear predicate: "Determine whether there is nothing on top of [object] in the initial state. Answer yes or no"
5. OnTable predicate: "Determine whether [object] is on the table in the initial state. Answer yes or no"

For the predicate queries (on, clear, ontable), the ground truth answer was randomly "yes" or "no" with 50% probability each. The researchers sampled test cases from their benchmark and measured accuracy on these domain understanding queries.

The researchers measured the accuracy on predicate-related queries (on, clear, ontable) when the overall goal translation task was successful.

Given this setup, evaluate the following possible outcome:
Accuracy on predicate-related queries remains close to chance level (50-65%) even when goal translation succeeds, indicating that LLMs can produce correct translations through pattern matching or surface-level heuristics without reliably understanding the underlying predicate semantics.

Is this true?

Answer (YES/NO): NO